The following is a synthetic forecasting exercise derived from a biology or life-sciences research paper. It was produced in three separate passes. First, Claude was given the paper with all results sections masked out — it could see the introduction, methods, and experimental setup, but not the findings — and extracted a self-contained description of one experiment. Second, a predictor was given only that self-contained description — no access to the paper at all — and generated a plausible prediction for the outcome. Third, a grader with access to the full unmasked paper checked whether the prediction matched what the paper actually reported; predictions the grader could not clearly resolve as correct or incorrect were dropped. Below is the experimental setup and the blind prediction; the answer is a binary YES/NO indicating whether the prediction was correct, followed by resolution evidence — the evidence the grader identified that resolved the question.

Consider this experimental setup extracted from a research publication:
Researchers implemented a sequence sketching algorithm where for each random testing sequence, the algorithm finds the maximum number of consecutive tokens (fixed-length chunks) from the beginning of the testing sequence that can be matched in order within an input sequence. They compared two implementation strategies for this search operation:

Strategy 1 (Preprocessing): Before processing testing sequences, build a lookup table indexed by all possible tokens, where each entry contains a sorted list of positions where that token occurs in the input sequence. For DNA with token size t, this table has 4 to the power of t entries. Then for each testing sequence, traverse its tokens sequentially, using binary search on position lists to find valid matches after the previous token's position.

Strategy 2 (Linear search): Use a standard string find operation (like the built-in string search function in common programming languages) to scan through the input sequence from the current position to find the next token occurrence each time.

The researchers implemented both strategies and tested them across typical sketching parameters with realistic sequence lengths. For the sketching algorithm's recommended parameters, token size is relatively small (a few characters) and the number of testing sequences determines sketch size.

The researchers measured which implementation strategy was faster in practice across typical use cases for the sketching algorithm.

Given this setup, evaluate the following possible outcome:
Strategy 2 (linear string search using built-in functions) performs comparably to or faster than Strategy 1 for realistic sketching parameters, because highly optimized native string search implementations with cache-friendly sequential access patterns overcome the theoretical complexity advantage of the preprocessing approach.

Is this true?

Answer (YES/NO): YES